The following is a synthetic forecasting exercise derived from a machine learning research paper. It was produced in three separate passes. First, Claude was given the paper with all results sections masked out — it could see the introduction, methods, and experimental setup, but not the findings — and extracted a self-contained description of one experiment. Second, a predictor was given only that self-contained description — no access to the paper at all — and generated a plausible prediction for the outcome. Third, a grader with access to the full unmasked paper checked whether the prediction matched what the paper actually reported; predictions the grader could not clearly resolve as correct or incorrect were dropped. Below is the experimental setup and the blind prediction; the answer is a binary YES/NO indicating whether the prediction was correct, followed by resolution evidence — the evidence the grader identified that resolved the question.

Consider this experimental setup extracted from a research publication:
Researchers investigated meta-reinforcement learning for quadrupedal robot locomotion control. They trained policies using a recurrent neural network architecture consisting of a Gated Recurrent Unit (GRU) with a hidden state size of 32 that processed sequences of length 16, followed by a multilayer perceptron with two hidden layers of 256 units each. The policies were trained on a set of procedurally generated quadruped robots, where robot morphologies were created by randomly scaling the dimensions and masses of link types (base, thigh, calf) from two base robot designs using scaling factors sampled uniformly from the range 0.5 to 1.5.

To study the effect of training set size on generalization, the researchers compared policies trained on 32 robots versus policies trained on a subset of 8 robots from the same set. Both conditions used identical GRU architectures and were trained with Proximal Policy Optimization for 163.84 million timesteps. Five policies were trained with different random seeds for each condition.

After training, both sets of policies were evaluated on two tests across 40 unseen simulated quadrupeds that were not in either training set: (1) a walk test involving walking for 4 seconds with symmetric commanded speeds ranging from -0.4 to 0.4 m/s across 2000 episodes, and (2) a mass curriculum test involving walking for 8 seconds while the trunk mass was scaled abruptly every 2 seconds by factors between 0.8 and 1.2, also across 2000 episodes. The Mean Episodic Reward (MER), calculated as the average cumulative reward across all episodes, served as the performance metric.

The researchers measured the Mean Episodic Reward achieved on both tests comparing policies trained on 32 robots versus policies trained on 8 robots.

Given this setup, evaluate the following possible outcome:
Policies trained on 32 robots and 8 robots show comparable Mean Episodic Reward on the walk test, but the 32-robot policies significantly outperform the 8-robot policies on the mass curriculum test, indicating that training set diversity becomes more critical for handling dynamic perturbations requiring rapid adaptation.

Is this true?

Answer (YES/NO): NO